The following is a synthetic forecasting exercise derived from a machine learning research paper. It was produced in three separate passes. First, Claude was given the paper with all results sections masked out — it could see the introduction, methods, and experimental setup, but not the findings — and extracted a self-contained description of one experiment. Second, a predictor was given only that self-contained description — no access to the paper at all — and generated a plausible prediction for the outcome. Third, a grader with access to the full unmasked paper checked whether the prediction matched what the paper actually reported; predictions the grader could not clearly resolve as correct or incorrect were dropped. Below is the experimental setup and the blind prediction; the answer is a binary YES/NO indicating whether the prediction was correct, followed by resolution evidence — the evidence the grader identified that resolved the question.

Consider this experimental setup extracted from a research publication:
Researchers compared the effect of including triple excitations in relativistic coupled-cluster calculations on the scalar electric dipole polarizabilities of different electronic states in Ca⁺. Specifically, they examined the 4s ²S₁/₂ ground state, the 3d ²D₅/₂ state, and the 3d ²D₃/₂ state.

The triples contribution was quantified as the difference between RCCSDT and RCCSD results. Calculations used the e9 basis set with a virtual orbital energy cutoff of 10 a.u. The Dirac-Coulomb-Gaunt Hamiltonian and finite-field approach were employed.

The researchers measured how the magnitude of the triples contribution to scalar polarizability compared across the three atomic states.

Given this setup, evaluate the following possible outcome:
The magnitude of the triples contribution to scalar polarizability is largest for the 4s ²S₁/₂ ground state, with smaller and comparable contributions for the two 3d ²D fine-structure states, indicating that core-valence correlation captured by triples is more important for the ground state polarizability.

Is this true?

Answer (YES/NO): NO